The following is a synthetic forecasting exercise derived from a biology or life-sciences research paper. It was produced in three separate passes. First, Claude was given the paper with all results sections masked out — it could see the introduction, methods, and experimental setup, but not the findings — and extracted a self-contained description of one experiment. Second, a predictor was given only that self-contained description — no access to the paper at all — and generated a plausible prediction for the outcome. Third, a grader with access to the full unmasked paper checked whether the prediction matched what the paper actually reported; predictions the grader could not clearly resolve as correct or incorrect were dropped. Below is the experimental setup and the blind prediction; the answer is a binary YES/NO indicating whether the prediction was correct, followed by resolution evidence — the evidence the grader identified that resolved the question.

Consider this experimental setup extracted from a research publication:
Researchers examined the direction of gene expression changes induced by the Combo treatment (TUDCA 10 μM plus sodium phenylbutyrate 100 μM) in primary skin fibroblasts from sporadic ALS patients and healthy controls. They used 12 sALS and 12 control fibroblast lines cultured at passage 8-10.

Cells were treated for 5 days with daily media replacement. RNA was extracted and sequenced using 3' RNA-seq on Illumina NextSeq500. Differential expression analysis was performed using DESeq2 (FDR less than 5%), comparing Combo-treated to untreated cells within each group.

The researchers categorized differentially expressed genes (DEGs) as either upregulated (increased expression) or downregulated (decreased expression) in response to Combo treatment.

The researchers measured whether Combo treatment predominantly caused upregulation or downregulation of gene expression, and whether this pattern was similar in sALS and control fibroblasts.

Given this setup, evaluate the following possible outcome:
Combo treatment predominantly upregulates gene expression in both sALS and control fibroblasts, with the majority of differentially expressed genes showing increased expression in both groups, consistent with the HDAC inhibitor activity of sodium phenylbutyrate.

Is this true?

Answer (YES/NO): NO